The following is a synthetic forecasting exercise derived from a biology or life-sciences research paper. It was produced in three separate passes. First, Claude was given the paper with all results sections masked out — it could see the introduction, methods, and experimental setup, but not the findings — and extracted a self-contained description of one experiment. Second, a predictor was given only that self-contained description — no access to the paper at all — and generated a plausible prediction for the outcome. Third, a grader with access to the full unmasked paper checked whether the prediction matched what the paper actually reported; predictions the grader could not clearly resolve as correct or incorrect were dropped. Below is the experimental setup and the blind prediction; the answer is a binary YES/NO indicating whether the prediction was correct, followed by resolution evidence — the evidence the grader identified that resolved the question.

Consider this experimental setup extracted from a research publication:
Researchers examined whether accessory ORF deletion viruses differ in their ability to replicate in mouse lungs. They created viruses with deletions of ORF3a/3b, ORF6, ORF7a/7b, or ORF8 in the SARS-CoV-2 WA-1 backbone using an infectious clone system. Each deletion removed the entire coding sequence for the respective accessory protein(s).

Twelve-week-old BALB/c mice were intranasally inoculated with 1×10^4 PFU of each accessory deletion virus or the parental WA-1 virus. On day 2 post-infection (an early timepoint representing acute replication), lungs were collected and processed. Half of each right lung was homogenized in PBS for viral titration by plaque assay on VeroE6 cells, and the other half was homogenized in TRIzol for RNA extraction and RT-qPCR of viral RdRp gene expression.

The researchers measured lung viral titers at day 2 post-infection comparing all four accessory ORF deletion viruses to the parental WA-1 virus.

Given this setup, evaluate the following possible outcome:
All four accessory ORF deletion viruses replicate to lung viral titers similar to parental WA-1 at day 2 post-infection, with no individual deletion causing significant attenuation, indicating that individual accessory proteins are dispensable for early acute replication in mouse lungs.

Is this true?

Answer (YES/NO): NO